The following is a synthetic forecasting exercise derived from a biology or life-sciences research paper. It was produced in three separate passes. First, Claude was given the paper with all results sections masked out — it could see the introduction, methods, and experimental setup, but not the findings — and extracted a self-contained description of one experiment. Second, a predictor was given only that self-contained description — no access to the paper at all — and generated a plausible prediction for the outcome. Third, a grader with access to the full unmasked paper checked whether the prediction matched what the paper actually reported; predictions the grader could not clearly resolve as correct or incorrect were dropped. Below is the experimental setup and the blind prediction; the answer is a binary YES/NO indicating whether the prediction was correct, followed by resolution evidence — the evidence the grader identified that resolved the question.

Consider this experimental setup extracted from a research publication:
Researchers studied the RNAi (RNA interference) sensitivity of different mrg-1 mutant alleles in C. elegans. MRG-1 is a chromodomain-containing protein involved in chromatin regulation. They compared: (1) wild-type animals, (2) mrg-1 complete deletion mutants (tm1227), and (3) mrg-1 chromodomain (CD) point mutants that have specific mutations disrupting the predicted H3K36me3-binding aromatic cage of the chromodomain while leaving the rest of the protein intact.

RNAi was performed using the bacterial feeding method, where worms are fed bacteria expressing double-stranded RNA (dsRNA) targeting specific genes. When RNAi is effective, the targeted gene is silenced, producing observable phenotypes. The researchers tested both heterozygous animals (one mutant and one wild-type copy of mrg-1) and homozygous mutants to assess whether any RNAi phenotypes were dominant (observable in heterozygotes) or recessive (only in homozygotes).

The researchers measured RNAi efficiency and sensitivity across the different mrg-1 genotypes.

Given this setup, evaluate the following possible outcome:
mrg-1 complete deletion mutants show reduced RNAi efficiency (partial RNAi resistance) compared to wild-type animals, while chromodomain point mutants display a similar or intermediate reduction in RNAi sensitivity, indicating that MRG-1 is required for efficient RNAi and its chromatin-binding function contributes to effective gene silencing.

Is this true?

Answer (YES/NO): NO